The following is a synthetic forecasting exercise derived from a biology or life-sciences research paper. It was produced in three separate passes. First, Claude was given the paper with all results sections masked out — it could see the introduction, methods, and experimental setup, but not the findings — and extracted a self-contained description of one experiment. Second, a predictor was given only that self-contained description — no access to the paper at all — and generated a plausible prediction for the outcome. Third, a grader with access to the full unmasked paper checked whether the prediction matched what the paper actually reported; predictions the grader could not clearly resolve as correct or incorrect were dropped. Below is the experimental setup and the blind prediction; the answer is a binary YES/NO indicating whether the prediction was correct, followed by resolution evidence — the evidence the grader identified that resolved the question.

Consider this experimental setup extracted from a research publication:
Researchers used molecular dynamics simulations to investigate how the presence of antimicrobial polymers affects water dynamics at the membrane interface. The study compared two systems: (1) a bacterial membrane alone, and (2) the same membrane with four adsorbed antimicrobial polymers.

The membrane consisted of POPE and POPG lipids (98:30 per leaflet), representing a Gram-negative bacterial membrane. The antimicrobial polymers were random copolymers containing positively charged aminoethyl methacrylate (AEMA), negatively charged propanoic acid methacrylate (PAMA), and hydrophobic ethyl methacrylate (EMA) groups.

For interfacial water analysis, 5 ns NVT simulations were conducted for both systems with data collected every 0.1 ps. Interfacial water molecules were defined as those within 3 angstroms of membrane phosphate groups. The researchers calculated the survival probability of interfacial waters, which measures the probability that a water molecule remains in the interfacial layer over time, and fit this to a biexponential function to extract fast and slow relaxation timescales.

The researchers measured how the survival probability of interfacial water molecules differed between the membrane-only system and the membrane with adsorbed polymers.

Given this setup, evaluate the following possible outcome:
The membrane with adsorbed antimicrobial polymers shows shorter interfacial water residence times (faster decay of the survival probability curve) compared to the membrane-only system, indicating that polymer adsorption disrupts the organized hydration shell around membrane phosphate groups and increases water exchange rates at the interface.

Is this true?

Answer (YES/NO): NO